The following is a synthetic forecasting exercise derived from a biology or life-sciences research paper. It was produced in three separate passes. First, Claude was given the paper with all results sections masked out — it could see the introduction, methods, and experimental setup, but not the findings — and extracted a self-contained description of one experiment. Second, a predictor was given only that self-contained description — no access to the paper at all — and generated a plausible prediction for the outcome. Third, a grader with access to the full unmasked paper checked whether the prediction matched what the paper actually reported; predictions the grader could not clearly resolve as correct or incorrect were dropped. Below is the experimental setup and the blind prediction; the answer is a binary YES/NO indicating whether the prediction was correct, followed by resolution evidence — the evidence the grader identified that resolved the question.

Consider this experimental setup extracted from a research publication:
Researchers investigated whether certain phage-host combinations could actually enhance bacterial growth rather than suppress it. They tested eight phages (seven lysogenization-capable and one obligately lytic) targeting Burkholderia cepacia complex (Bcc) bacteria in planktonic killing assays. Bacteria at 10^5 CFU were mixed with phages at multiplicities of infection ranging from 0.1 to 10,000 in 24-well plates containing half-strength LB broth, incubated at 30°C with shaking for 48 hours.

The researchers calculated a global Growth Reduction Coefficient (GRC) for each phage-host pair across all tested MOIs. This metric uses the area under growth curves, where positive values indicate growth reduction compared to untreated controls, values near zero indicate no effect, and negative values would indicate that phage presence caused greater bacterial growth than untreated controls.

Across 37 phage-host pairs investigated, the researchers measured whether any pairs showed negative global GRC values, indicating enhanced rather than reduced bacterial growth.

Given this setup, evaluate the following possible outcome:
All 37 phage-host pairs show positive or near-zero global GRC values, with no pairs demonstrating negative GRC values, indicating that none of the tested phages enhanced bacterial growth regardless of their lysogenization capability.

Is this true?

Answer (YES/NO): NO